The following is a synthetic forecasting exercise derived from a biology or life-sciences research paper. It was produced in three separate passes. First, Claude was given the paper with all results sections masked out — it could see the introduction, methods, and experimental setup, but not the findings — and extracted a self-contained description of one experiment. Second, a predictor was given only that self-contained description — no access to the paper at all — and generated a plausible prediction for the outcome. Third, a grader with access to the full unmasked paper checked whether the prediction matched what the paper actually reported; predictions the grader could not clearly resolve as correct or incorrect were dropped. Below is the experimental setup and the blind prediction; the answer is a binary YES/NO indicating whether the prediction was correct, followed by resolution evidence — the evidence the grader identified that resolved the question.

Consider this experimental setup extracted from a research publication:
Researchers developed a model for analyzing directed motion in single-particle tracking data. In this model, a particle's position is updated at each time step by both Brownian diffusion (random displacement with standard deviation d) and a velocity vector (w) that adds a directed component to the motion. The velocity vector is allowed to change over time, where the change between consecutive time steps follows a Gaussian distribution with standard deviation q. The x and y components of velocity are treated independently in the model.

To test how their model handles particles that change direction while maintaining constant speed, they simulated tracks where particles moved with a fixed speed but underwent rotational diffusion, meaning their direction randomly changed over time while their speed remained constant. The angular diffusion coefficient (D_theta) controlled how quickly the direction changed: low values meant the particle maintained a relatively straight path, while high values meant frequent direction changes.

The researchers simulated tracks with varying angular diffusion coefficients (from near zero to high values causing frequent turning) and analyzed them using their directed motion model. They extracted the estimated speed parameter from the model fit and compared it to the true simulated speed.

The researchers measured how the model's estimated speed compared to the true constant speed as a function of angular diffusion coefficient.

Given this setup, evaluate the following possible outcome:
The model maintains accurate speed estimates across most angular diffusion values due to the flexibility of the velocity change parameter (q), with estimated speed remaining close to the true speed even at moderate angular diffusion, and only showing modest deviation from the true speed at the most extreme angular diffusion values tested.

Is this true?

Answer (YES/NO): NO